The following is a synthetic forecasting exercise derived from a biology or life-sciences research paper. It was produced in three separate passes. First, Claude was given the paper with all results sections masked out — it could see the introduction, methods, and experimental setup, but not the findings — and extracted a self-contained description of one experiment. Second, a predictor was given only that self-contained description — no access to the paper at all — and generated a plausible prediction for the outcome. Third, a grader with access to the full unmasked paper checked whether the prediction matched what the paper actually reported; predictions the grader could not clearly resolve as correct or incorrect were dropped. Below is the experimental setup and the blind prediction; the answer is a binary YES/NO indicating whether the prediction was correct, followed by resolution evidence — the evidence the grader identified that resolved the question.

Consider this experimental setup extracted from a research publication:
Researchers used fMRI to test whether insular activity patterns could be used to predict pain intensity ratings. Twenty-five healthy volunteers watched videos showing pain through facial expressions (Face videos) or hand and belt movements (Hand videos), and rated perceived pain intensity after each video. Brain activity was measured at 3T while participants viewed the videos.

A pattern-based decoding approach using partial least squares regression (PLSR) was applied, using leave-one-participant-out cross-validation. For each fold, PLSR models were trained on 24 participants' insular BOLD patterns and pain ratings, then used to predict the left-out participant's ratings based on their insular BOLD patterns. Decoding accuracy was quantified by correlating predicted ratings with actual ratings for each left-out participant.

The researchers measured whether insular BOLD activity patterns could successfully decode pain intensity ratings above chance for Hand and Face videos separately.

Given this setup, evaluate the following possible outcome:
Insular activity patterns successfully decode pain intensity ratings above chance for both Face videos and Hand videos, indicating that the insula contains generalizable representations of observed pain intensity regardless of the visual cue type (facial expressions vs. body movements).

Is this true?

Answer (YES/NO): NO